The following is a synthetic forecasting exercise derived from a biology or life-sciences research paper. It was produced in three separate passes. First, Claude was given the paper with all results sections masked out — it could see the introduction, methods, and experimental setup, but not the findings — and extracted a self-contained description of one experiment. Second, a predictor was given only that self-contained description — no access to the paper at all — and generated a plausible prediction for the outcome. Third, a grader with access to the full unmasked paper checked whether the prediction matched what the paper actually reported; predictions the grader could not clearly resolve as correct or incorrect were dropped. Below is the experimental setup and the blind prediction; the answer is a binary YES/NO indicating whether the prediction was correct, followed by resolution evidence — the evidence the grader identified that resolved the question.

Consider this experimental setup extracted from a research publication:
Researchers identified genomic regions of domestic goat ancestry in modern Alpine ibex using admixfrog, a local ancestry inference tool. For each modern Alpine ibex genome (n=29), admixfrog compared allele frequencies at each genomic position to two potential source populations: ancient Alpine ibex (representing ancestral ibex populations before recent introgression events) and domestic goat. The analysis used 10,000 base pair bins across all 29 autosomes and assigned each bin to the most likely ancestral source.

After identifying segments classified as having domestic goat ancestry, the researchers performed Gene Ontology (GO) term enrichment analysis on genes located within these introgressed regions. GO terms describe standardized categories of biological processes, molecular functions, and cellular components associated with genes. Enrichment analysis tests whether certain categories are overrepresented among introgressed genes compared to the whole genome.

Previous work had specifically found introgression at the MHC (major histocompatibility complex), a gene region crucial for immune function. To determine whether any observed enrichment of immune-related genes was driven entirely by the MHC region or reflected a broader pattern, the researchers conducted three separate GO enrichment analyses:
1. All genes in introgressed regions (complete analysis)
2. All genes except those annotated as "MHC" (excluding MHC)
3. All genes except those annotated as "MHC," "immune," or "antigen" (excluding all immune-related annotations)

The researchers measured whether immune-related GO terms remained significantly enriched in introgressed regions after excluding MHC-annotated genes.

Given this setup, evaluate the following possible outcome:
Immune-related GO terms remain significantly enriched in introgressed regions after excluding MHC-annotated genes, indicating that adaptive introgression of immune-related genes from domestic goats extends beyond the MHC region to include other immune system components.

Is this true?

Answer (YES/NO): YES